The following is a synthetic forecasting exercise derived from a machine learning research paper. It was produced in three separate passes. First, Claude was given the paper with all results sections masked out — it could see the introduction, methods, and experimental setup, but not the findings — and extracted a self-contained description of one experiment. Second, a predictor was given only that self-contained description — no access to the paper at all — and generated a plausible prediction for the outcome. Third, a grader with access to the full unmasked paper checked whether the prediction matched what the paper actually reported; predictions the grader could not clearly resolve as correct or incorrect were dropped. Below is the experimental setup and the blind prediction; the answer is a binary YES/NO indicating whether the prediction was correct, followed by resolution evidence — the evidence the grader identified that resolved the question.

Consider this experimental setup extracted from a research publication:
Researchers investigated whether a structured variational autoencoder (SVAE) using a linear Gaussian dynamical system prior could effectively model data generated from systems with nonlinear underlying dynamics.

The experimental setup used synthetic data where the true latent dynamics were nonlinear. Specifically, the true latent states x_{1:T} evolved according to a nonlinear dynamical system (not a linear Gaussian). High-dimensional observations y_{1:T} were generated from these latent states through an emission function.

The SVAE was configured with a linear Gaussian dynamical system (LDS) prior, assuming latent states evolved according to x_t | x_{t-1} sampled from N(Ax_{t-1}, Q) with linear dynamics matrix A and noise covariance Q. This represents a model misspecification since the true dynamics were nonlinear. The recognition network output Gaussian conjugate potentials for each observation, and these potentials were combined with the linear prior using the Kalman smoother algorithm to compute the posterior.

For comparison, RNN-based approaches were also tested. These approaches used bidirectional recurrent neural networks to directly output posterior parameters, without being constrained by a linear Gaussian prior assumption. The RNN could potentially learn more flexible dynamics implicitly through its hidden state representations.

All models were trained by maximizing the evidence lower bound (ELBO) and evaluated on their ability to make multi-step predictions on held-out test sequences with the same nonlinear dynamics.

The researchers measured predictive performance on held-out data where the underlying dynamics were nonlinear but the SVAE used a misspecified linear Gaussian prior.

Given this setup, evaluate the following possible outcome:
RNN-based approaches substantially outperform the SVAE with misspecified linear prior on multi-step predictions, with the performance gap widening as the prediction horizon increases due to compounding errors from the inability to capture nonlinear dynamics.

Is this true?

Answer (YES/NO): NO